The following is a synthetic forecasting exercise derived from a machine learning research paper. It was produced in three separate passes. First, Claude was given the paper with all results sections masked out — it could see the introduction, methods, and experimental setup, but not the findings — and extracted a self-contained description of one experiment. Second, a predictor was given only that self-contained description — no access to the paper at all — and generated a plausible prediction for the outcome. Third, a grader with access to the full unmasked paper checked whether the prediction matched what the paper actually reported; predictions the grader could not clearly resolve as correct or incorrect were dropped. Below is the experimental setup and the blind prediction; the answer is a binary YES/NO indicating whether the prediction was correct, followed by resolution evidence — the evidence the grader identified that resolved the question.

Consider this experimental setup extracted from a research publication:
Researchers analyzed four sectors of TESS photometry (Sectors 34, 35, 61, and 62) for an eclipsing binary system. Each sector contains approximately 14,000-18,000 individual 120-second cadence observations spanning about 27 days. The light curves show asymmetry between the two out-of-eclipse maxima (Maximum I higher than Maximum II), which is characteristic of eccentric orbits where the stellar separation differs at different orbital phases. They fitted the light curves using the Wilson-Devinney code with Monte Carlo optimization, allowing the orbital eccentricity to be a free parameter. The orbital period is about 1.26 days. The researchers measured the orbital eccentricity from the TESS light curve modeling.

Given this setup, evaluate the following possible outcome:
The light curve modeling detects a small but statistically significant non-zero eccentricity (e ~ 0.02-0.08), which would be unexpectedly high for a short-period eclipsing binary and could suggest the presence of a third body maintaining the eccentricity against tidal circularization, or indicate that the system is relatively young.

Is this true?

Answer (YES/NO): NO